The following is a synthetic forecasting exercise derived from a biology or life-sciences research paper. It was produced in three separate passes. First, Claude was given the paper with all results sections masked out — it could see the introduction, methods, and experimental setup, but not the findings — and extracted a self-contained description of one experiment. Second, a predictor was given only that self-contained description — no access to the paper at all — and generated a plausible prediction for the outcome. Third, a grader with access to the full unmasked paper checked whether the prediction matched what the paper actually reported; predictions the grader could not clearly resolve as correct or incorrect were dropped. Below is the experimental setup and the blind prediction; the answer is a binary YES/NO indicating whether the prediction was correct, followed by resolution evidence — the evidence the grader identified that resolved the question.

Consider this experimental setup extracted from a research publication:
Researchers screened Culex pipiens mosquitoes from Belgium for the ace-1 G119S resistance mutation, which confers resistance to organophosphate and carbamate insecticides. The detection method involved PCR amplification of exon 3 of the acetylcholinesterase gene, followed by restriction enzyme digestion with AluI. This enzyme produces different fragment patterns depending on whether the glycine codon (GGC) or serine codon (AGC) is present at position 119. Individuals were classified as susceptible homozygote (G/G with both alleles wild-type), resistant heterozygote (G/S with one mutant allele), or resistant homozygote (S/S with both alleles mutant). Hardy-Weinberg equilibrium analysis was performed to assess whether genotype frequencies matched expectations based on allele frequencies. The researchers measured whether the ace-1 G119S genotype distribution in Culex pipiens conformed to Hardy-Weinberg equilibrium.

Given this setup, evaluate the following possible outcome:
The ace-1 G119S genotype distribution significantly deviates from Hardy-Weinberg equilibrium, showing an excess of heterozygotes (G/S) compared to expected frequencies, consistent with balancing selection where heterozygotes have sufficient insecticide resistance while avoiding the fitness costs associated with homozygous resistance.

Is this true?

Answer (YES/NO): NO